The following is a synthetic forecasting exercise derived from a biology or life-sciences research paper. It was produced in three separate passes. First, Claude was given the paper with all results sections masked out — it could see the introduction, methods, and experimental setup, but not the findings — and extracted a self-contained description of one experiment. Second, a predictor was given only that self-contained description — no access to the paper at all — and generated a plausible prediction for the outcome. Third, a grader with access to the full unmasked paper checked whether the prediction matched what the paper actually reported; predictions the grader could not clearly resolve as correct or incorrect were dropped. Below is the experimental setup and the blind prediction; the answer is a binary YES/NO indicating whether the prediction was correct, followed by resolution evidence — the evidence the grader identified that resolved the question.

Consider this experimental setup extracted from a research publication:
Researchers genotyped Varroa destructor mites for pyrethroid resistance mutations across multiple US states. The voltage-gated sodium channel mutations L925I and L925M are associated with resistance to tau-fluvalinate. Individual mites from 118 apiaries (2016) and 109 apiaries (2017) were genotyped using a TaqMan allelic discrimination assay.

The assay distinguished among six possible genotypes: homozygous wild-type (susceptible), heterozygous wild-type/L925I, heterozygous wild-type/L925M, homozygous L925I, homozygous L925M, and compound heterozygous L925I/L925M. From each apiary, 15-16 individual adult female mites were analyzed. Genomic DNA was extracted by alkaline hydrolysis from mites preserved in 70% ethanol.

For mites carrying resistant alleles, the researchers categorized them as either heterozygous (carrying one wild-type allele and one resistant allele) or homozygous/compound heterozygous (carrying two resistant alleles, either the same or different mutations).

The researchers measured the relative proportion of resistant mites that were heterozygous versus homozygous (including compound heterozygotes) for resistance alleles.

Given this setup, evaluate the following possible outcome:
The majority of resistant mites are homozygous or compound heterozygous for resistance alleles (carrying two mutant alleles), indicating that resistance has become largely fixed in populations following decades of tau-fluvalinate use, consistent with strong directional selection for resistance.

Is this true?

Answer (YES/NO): YES